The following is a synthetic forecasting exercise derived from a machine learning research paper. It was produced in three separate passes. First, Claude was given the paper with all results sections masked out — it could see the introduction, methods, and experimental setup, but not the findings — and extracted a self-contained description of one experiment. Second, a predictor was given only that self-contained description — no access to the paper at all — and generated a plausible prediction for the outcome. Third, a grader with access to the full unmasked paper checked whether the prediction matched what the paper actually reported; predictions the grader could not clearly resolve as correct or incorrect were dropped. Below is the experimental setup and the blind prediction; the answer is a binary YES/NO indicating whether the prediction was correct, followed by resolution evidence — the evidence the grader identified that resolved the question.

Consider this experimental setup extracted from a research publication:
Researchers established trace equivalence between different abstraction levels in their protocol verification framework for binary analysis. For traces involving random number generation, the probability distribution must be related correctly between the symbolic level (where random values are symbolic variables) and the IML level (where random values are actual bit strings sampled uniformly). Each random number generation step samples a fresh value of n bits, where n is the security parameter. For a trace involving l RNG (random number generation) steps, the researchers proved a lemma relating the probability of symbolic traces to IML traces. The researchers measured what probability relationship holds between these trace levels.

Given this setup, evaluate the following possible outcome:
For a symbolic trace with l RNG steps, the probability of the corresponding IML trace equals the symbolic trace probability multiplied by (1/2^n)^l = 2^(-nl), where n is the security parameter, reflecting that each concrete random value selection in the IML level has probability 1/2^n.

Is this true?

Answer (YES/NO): YES